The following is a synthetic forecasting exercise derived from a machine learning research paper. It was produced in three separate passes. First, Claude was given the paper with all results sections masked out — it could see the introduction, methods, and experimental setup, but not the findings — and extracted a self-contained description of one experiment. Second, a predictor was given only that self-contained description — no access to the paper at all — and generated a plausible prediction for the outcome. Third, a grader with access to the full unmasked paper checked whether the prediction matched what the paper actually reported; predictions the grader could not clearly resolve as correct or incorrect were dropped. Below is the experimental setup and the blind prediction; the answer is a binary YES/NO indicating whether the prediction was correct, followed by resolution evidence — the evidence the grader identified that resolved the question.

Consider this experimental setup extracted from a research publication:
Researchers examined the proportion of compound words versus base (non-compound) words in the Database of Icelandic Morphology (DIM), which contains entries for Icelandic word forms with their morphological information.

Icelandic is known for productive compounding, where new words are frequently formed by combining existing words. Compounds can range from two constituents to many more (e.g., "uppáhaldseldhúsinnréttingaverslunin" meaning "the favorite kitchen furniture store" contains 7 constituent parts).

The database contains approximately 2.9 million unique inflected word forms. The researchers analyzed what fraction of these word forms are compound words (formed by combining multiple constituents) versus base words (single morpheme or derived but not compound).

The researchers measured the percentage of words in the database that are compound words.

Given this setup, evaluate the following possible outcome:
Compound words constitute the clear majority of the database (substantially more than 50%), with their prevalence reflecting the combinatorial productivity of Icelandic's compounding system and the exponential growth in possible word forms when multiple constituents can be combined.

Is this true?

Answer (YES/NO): YES